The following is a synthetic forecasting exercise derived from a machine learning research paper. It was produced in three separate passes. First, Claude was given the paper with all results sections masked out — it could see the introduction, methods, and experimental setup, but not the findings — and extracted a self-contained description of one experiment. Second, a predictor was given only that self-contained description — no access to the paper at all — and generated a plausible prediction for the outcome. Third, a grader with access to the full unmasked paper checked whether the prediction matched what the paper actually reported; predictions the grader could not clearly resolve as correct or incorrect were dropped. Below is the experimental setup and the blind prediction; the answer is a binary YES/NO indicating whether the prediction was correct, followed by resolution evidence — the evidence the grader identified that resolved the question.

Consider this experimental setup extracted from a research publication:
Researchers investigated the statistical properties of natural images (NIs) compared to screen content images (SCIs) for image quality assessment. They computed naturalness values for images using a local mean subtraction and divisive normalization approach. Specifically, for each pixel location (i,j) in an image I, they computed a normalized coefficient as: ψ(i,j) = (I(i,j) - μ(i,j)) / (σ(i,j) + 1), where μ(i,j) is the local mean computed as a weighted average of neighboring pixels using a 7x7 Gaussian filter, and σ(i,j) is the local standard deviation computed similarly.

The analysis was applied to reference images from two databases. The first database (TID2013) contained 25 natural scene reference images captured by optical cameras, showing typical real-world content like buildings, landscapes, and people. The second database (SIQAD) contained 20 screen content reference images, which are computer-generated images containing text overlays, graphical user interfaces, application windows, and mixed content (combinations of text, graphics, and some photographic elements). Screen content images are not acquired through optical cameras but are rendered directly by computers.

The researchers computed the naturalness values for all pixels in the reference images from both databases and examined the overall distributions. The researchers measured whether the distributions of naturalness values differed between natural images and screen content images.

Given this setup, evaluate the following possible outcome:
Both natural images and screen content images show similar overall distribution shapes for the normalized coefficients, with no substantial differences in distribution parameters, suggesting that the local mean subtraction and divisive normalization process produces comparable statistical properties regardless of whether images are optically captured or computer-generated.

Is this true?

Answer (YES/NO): NO